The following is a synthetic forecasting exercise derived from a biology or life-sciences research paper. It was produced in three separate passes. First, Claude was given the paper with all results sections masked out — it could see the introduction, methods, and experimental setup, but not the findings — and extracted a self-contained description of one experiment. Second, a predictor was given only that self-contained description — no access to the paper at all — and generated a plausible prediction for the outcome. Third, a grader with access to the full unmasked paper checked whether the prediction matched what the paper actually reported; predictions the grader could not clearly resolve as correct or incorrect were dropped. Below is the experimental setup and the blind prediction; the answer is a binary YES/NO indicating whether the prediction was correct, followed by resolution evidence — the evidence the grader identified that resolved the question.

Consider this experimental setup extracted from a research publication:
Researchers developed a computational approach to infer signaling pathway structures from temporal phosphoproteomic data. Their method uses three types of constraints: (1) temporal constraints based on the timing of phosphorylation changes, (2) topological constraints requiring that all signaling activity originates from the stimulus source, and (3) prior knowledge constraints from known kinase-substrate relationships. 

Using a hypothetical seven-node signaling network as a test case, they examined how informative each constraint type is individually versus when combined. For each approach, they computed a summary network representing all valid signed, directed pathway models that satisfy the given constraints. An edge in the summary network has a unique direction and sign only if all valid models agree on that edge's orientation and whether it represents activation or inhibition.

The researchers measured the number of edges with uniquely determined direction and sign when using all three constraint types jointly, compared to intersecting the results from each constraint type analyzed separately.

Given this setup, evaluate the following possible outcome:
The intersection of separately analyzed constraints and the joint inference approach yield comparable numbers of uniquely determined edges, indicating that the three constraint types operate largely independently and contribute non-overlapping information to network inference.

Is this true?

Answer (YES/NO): NO